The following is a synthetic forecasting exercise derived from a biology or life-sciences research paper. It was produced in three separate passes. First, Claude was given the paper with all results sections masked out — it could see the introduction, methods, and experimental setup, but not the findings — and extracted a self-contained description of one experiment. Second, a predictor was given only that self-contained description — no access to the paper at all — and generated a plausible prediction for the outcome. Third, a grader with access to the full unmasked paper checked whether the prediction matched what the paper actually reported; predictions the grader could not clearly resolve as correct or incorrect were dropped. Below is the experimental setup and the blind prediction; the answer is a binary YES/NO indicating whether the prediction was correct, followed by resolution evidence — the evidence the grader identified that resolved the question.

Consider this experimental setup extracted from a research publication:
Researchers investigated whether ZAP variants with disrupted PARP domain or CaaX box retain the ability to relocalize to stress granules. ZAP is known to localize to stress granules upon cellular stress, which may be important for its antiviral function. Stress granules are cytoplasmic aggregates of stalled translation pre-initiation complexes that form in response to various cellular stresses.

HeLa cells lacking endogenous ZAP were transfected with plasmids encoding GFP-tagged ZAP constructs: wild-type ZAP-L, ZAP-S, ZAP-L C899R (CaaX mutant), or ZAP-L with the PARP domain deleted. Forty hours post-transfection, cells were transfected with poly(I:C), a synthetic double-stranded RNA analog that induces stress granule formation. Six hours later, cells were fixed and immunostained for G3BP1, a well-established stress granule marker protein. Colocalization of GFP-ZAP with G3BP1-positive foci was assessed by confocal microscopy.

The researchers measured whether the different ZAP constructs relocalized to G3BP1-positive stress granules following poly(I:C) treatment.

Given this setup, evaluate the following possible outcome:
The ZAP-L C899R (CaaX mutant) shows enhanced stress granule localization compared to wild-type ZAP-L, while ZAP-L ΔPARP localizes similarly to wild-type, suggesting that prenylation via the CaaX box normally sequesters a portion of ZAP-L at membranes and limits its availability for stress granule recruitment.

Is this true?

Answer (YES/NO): NO